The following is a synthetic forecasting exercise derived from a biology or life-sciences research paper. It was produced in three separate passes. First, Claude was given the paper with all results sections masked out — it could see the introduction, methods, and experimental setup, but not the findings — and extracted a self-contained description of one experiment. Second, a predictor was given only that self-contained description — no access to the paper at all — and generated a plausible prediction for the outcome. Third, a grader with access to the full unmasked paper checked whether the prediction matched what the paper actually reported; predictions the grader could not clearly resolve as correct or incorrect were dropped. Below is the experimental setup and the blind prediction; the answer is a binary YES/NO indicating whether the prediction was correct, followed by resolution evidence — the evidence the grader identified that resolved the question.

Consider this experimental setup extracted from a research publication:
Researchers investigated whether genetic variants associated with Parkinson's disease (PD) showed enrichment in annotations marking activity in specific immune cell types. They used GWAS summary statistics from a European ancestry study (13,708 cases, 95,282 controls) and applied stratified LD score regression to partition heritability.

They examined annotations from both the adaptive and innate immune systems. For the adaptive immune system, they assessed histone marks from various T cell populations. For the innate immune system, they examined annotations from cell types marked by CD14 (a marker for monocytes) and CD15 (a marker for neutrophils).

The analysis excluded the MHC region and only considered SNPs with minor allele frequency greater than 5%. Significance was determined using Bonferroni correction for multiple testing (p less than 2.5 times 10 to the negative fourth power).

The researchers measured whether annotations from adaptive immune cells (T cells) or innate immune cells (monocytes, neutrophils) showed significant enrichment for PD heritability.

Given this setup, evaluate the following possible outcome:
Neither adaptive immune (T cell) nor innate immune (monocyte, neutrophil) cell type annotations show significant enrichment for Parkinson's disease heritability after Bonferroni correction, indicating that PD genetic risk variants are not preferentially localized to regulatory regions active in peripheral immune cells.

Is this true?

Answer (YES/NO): NO